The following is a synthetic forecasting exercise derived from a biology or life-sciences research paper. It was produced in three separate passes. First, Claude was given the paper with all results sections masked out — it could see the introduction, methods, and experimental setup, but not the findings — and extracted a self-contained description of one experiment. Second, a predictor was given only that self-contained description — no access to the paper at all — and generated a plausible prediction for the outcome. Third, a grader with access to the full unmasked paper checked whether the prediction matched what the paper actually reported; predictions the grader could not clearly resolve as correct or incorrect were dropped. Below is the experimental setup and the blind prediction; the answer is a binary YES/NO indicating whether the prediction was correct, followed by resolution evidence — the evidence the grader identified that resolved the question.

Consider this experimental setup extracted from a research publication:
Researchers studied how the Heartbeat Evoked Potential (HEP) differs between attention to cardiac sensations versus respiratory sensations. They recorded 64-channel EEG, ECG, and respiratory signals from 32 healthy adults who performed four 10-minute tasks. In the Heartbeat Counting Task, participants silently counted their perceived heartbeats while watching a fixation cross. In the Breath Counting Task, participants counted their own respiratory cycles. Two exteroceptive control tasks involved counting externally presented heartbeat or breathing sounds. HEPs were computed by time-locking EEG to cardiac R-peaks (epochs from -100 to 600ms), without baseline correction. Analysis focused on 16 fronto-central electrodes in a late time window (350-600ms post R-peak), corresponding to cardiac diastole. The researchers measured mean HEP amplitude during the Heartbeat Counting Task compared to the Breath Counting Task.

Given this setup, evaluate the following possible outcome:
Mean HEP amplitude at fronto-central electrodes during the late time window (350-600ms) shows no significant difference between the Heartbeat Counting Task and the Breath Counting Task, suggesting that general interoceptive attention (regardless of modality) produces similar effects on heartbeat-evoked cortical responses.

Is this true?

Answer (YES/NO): NO